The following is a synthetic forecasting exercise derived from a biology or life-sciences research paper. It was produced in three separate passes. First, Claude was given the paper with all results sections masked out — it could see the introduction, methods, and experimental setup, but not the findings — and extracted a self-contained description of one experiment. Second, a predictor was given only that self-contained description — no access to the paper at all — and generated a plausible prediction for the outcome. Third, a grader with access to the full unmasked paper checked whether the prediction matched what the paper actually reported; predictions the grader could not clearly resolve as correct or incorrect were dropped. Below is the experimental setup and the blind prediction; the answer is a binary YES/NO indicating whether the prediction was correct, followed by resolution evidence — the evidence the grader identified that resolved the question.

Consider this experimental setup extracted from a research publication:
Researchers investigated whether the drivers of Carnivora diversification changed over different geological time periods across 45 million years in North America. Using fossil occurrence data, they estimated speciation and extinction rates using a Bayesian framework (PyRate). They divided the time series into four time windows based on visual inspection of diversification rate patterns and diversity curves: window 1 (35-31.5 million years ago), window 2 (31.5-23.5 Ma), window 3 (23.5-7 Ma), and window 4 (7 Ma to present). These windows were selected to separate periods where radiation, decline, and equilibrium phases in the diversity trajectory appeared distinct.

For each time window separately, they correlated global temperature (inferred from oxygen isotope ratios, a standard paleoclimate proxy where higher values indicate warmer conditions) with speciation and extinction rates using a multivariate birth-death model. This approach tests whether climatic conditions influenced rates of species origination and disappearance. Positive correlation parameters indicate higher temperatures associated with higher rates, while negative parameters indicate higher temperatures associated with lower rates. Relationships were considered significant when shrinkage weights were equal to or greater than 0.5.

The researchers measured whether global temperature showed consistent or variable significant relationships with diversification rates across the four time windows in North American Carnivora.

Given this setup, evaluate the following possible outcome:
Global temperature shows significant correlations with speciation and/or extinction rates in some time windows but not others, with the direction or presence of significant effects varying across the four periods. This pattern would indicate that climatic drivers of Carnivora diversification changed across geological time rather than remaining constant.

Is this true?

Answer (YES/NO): YES